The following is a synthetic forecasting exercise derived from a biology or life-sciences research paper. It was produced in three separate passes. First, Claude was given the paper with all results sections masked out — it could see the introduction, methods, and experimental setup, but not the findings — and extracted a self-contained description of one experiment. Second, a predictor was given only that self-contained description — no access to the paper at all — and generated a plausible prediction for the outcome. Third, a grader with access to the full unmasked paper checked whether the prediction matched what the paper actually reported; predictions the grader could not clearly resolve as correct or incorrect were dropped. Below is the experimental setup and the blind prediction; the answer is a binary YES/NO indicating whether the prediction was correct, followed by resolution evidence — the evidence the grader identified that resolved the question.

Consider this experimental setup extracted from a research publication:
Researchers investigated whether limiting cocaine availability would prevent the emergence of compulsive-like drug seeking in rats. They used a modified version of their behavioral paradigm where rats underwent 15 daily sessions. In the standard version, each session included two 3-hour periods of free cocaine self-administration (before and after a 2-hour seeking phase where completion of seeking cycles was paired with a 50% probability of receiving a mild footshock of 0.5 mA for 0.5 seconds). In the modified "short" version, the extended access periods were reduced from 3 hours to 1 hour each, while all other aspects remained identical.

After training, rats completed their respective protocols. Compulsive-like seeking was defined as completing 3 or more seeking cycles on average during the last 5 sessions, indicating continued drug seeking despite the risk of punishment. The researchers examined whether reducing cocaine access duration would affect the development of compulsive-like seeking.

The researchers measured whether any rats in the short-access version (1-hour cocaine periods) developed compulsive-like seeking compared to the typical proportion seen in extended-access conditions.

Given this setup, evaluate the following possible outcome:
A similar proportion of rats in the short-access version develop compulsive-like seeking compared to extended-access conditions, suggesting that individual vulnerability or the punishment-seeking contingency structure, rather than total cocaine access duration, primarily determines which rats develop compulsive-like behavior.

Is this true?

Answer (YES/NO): NO